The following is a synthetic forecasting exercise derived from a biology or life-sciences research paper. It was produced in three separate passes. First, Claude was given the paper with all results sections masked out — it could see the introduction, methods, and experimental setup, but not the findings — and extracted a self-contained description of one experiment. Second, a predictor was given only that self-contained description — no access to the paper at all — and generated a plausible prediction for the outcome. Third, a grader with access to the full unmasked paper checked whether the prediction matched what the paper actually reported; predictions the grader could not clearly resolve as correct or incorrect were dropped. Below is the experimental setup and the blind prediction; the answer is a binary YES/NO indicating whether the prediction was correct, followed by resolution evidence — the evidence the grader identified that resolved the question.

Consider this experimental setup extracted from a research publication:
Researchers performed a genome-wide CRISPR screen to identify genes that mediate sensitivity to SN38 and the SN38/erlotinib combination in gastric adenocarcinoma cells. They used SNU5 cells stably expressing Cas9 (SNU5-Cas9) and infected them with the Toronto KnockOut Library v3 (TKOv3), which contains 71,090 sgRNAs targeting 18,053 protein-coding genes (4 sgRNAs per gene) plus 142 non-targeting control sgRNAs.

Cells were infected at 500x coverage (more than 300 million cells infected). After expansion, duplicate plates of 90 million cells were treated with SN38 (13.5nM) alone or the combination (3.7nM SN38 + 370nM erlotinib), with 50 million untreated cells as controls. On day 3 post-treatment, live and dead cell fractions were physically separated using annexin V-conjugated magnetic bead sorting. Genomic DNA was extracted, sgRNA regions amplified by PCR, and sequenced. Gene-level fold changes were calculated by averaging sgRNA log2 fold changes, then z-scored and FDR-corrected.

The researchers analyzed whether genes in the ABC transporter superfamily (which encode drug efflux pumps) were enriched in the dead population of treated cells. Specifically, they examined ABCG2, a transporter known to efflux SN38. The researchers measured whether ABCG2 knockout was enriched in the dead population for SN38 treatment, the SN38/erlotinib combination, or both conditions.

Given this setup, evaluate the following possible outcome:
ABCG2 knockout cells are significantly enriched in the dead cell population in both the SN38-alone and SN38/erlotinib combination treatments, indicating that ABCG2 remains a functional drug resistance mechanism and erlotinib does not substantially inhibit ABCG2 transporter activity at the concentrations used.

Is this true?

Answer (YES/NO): NO